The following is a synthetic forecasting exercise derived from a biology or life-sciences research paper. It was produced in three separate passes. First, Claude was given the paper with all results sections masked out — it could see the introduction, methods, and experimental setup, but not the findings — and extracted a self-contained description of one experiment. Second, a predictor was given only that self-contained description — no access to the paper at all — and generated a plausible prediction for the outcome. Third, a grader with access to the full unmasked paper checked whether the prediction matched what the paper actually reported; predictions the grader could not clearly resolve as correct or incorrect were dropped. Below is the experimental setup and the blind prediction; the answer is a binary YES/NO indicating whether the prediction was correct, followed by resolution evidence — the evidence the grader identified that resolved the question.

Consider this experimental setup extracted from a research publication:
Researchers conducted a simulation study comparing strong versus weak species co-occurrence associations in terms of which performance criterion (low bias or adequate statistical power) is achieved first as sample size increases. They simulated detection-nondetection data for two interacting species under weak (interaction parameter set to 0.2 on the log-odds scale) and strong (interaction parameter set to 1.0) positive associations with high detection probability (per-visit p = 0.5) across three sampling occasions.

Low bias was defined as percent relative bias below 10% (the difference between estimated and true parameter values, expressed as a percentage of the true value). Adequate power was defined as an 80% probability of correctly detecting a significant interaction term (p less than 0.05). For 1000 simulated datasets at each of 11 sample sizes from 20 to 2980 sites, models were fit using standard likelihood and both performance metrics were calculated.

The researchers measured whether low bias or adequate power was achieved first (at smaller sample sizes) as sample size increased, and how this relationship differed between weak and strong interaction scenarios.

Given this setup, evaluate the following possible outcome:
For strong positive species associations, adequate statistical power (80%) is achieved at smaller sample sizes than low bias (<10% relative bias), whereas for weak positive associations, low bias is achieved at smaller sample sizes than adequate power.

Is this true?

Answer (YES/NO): NO